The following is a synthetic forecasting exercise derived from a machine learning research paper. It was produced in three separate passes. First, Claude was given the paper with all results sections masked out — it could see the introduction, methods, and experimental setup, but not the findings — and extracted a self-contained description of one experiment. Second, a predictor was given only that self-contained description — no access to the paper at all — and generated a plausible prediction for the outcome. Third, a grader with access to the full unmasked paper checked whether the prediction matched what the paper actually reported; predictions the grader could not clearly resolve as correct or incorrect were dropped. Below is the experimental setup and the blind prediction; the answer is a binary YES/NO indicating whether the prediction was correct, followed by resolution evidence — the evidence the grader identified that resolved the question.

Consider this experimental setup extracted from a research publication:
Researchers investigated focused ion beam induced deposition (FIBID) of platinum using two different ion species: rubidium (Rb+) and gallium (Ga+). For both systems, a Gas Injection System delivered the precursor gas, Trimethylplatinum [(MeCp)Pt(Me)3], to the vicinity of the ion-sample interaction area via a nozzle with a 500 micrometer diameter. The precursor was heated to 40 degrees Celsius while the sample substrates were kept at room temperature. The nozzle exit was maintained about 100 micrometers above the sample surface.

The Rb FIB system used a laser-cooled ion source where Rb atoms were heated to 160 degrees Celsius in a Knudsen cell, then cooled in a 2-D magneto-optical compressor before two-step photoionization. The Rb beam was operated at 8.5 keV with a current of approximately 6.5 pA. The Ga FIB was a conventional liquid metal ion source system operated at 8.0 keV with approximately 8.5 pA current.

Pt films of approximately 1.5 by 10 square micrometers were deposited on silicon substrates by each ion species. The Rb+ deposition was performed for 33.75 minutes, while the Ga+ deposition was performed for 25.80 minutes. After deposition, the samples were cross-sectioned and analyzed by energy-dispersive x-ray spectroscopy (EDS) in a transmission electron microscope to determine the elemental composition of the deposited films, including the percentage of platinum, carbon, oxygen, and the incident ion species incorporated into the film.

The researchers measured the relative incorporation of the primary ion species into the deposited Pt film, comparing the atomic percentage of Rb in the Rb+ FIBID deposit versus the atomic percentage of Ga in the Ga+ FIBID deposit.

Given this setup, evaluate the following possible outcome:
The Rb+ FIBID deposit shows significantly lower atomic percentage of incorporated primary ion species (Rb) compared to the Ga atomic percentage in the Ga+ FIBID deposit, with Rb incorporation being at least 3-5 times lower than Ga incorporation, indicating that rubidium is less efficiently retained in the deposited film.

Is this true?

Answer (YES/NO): YES